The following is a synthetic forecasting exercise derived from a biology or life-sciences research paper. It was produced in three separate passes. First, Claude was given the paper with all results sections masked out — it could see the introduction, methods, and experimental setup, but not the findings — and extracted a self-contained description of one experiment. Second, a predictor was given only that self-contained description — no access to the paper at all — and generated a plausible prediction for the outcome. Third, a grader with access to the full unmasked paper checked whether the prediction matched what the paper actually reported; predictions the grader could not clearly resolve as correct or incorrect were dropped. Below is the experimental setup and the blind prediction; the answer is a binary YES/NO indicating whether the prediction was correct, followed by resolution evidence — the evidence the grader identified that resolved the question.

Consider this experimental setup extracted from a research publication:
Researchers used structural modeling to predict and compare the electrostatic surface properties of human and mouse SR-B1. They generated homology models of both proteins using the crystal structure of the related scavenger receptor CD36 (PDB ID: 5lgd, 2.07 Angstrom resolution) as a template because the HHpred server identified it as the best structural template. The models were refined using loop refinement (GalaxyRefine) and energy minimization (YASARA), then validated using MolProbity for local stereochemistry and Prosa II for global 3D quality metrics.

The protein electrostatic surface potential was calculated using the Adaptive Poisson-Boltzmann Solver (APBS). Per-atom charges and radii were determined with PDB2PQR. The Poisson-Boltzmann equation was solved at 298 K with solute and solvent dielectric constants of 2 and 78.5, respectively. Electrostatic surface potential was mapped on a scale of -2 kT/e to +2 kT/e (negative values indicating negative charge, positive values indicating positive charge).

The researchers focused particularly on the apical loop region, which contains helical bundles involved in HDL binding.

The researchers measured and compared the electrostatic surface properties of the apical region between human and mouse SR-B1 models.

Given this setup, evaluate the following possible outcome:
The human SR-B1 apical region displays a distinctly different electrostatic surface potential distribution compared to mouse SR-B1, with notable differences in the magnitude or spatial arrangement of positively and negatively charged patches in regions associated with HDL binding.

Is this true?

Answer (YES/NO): YES